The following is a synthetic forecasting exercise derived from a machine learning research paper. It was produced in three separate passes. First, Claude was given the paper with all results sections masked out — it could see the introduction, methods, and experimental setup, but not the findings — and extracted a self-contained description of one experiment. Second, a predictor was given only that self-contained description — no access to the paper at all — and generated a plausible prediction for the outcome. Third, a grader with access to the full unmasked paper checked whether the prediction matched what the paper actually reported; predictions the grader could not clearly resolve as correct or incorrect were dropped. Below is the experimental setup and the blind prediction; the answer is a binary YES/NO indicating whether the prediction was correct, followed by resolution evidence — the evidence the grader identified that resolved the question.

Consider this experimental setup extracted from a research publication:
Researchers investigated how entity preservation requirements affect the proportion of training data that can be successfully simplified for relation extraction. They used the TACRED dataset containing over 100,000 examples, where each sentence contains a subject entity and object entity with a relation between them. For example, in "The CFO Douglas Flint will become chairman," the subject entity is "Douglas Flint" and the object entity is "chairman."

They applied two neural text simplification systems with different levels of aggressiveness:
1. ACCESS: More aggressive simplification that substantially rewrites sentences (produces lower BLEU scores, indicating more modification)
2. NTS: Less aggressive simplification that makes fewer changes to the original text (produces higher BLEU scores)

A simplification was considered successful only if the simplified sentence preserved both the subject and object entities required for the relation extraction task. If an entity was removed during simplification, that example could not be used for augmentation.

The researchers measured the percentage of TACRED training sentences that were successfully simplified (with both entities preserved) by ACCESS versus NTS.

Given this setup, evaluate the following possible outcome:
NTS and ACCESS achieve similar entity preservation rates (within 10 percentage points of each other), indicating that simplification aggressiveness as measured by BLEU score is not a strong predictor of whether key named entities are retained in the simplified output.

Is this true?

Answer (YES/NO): YES